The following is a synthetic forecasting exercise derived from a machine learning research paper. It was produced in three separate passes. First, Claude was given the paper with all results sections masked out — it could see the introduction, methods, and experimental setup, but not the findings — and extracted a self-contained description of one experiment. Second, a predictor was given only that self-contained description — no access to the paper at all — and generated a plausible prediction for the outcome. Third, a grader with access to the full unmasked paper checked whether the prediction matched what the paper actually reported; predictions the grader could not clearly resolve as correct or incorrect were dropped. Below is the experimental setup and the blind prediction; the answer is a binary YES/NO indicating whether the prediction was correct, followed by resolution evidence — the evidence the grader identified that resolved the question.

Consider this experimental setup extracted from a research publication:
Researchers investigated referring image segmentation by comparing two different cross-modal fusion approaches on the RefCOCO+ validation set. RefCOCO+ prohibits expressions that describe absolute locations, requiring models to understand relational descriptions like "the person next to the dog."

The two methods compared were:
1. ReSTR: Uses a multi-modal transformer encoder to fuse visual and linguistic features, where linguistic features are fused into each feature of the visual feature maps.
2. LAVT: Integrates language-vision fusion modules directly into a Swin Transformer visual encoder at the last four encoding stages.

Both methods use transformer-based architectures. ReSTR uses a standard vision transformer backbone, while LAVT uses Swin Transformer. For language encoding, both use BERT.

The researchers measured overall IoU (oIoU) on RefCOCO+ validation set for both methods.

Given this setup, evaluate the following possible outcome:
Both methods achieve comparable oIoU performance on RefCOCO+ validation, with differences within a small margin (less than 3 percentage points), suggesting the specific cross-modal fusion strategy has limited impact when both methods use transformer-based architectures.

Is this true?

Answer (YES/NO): NO